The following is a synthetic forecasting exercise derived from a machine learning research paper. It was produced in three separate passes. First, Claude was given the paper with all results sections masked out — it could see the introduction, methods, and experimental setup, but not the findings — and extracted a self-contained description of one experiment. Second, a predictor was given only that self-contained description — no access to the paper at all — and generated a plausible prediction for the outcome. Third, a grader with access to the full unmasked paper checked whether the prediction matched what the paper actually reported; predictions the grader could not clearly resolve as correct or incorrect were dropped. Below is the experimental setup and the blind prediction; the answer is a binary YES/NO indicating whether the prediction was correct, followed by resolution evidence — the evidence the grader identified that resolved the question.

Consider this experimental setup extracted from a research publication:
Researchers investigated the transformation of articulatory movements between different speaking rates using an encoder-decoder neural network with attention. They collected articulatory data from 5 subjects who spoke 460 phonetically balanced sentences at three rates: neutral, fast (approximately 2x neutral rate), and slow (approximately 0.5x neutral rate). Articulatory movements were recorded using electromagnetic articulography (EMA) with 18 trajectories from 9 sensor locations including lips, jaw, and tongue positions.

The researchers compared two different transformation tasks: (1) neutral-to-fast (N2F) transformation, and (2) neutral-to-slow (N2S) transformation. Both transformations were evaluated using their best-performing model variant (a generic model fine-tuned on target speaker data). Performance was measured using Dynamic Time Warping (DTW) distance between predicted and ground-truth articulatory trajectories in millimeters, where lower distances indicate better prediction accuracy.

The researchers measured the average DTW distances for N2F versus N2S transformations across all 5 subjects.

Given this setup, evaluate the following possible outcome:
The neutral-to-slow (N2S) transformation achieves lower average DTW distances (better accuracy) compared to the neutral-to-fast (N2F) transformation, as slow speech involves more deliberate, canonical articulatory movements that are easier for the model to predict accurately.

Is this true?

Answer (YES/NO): NO